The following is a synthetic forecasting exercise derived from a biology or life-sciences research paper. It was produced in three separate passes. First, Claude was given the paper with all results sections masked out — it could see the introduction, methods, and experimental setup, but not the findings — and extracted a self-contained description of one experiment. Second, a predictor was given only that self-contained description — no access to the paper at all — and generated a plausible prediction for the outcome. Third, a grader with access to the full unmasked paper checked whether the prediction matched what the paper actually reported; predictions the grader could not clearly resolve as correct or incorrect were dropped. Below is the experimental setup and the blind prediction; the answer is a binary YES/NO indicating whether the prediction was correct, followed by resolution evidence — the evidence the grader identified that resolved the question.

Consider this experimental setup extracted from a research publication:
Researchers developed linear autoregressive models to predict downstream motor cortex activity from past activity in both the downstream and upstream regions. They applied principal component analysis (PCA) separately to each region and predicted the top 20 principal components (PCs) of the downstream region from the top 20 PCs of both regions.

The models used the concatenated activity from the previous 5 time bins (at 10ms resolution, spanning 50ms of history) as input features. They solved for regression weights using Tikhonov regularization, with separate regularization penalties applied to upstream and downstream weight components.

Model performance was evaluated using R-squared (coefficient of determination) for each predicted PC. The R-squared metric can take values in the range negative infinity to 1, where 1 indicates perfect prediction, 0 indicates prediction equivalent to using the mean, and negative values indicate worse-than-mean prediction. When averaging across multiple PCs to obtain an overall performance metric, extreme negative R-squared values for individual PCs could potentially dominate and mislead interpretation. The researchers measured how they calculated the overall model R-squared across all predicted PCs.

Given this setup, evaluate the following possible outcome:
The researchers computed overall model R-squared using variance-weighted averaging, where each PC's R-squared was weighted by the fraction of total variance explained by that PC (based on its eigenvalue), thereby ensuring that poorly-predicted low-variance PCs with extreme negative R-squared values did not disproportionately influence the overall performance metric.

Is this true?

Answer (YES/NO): NO